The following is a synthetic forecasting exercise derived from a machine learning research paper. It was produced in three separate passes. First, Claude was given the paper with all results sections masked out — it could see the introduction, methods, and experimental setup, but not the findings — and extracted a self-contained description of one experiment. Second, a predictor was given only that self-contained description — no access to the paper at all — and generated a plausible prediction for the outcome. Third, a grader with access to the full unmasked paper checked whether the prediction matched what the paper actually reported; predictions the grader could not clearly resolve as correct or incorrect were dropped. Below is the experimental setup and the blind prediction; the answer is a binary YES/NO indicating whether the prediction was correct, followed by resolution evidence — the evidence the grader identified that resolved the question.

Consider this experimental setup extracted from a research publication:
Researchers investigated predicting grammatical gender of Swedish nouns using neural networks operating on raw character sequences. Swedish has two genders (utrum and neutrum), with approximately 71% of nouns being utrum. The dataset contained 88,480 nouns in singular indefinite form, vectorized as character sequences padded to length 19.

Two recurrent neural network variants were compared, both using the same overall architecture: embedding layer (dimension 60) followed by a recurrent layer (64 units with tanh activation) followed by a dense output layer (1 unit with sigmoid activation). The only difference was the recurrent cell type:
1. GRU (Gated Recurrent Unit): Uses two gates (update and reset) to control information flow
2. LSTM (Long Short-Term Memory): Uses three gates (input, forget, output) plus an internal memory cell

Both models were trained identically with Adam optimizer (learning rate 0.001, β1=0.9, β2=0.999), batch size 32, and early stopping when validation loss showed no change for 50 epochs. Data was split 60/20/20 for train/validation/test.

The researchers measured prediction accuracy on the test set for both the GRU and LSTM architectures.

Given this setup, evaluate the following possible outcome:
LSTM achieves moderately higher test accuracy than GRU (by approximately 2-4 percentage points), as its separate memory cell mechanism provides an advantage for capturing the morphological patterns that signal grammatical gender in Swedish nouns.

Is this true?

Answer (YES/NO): NO